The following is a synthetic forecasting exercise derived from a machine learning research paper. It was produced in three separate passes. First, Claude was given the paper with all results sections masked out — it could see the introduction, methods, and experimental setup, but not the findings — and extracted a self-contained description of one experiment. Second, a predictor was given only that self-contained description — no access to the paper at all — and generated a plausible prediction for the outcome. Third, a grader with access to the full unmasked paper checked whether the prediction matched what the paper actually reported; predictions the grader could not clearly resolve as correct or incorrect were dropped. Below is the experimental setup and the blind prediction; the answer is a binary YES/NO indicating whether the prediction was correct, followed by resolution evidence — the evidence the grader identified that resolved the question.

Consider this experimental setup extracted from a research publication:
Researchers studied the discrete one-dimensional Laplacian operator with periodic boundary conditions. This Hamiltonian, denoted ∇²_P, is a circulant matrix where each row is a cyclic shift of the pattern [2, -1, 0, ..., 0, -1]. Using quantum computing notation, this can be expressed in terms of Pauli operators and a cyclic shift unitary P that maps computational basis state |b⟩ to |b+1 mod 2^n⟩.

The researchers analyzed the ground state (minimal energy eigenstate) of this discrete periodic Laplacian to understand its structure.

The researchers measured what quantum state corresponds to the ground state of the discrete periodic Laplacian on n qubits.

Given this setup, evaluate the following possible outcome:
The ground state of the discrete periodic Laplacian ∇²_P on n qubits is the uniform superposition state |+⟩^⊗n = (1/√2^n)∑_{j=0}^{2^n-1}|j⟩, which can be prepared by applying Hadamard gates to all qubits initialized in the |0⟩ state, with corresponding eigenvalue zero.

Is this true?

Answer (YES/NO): YES